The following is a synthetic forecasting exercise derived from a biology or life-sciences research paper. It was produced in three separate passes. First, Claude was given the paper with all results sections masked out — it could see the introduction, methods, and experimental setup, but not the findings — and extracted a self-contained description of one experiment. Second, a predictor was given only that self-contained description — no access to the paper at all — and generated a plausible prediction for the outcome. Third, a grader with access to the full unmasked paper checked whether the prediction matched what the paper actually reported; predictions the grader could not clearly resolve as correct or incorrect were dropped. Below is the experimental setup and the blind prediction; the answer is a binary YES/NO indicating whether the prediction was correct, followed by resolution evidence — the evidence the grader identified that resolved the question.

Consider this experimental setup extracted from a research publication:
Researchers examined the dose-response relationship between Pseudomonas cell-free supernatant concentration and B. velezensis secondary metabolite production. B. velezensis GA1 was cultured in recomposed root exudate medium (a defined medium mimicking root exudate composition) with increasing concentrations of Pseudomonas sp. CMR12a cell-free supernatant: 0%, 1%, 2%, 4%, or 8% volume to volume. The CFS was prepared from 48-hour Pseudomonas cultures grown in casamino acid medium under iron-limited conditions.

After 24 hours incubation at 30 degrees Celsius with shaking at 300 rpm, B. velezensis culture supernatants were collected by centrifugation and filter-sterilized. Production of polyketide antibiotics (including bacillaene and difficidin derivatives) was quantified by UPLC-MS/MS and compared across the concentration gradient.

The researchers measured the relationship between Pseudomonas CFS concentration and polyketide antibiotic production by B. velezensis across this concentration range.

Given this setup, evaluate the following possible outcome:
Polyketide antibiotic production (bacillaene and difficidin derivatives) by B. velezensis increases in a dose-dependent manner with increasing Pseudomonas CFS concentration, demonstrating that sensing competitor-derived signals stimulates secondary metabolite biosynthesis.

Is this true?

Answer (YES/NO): NO